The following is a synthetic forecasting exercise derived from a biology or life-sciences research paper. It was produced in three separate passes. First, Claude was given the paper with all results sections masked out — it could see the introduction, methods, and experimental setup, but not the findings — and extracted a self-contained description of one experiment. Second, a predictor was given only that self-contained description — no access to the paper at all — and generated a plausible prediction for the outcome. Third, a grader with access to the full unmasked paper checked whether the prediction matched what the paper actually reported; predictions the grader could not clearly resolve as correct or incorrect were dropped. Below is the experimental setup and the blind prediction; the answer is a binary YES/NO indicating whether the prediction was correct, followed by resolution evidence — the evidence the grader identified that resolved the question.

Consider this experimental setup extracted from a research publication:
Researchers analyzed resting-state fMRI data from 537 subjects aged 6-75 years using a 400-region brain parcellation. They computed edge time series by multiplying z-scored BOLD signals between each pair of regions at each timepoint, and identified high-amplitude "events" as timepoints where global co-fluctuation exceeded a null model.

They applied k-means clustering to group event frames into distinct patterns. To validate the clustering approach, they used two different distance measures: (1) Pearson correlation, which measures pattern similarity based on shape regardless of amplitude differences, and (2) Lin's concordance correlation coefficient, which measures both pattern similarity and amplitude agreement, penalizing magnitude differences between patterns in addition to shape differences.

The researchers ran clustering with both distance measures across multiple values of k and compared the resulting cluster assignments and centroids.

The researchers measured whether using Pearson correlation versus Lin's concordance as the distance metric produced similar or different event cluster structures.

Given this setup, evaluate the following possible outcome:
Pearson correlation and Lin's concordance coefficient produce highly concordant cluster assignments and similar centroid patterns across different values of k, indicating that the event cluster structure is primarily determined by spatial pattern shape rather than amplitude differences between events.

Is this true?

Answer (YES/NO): YES